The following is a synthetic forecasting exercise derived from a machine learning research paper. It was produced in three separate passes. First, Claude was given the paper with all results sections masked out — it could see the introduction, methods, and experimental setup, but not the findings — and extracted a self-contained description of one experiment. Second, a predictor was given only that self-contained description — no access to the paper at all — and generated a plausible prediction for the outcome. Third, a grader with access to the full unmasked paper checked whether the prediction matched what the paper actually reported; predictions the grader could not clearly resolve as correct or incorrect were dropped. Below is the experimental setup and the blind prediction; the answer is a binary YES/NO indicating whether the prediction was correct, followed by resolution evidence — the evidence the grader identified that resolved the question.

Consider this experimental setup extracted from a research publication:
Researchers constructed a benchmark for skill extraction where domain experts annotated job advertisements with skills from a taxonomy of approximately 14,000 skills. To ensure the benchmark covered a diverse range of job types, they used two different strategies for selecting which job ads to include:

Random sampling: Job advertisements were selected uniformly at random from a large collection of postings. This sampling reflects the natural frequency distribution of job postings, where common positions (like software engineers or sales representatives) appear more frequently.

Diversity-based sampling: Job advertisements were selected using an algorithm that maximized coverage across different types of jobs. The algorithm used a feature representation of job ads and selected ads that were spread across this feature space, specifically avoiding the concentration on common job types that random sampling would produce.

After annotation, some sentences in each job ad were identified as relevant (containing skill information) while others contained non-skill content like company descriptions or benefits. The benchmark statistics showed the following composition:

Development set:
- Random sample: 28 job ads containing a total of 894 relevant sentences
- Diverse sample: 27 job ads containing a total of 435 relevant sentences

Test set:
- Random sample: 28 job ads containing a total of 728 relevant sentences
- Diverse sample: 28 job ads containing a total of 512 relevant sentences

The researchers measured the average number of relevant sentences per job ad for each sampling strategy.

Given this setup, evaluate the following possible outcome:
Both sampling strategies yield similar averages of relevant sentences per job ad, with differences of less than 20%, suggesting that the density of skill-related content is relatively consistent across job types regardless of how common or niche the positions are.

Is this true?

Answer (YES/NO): NO